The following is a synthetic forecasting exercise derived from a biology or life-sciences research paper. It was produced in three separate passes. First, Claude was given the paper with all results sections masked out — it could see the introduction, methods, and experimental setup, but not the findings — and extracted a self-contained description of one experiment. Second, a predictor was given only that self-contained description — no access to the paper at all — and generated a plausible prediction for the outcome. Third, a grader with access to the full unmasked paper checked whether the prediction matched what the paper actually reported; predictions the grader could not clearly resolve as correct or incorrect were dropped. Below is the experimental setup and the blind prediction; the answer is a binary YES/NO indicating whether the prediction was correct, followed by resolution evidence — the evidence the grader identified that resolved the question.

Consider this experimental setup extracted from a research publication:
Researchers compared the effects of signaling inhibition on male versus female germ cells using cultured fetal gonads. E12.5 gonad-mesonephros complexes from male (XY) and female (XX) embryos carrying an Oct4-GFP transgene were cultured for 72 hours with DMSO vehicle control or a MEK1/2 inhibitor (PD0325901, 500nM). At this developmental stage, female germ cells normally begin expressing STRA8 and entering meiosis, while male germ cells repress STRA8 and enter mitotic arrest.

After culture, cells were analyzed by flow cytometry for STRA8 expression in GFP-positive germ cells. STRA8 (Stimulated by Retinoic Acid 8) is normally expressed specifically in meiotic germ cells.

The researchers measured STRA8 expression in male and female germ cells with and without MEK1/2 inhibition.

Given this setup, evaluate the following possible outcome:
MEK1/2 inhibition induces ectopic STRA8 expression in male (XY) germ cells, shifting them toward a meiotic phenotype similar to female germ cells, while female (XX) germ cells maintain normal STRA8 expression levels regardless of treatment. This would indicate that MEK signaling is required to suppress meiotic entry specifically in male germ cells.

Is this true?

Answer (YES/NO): NO